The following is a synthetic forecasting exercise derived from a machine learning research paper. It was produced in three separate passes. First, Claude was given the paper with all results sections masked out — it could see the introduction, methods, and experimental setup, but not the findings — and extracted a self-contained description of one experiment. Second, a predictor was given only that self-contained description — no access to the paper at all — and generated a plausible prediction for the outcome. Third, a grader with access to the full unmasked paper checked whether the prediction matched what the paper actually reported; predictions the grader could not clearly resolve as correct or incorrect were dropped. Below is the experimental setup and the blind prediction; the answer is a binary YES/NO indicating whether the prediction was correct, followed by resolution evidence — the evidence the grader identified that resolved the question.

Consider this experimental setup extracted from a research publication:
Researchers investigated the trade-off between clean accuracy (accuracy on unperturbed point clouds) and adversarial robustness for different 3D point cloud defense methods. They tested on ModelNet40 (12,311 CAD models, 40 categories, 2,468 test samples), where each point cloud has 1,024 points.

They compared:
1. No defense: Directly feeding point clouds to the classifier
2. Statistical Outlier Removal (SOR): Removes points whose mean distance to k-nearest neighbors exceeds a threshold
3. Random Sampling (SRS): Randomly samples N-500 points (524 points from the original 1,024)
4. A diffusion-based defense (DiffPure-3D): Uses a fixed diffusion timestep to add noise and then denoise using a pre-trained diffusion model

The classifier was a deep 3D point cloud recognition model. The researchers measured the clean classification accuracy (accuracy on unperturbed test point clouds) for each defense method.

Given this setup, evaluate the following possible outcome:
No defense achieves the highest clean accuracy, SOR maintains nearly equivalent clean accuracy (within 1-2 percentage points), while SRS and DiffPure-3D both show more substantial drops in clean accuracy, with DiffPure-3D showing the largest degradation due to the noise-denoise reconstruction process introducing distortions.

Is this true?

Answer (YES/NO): YES